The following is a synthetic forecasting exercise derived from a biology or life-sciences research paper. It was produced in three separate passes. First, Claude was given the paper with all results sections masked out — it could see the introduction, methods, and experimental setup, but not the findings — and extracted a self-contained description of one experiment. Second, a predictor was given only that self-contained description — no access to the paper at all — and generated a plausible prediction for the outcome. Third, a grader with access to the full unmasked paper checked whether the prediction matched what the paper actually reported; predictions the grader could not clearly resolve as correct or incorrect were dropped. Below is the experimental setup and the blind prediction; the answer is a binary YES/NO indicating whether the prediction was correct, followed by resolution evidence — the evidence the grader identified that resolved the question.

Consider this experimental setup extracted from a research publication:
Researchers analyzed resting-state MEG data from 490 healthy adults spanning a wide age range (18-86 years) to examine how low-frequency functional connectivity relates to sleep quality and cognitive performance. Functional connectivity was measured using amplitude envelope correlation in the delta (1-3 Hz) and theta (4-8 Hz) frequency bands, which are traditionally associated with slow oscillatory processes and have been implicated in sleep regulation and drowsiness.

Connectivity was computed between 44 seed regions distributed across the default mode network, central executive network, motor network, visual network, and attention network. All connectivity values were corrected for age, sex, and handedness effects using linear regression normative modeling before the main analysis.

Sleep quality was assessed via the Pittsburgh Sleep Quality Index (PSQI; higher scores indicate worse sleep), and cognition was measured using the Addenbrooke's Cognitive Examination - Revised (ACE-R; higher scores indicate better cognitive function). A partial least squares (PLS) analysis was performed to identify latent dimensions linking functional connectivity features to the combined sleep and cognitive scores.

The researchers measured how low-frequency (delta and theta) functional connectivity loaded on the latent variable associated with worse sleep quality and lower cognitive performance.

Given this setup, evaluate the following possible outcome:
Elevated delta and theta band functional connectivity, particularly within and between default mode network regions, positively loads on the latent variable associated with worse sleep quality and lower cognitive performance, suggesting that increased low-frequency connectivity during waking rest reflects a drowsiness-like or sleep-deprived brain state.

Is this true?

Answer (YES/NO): NO